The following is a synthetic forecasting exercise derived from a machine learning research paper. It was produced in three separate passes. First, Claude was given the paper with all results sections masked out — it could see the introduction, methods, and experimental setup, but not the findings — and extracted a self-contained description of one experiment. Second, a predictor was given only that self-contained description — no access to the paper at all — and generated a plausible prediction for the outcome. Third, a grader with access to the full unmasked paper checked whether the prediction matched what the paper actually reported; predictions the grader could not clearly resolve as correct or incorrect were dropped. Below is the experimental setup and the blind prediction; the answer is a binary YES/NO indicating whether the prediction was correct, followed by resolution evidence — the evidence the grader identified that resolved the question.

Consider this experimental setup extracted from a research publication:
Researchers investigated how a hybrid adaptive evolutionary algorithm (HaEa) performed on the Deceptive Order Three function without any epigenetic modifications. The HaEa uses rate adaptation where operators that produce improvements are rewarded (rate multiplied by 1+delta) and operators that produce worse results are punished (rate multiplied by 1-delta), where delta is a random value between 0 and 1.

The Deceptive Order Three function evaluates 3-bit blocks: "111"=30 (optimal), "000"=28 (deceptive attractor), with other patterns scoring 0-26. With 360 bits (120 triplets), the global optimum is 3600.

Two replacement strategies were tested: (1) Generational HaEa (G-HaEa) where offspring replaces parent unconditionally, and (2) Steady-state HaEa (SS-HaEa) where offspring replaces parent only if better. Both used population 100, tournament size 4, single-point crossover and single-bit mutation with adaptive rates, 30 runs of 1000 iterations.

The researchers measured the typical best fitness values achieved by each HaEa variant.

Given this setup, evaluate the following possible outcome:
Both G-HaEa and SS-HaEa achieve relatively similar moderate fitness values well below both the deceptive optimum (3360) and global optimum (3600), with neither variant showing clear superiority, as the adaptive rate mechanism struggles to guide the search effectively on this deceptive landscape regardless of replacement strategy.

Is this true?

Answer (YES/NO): NO